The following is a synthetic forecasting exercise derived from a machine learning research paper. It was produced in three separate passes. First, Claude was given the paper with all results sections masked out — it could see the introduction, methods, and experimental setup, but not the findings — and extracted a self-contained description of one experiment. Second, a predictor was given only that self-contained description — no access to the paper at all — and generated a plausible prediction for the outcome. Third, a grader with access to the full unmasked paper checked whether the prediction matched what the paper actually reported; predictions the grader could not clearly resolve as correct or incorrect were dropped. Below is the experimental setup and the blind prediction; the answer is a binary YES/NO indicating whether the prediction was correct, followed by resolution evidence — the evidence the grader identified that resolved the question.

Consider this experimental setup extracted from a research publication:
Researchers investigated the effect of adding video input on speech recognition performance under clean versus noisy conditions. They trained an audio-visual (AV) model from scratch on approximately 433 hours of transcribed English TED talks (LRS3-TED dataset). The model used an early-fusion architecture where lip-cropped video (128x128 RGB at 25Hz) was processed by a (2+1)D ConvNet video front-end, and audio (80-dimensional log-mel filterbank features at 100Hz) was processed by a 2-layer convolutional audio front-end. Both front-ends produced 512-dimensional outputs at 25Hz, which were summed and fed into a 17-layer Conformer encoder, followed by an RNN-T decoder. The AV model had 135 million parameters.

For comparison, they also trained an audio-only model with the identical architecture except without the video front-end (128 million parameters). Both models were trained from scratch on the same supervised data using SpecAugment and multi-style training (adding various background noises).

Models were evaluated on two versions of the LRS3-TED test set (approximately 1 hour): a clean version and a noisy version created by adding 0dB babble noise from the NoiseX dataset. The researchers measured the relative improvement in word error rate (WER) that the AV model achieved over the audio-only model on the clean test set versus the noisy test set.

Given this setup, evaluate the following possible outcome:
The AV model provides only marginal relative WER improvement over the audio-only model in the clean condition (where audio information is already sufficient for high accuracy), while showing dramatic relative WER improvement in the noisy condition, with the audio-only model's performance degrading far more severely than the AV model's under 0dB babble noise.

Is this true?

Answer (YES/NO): YES